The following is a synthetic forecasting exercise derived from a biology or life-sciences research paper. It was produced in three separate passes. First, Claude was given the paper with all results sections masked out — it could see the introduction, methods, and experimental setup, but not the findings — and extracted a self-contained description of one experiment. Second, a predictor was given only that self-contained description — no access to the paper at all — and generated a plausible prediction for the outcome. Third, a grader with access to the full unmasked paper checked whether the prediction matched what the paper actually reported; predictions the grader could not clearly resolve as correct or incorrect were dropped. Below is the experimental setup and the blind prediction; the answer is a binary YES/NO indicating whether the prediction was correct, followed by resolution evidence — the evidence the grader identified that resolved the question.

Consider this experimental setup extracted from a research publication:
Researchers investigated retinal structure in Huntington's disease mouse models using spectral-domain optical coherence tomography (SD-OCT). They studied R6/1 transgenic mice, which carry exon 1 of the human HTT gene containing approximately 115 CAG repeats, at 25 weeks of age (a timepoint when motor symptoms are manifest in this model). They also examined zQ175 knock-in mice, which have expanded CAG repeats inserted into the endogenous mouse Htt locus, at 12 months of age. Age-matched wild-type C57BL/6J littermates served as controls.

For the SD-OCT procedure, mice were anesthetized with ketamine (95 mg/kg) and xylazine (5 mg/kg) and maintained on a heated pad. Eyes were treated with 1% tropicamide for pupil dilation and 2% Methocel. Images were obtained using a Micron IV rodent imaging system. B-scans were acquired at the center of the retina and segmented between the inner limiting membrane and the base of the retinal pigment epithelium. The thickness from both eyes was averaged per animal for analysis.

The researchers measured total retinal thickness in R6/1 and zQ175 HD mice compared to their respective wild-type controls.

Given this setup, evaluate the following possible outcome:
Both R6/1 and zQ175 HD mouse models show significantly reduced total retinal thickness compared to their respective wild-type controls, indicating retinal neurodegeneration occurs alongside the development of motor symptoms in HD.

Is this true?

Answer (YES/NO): NO